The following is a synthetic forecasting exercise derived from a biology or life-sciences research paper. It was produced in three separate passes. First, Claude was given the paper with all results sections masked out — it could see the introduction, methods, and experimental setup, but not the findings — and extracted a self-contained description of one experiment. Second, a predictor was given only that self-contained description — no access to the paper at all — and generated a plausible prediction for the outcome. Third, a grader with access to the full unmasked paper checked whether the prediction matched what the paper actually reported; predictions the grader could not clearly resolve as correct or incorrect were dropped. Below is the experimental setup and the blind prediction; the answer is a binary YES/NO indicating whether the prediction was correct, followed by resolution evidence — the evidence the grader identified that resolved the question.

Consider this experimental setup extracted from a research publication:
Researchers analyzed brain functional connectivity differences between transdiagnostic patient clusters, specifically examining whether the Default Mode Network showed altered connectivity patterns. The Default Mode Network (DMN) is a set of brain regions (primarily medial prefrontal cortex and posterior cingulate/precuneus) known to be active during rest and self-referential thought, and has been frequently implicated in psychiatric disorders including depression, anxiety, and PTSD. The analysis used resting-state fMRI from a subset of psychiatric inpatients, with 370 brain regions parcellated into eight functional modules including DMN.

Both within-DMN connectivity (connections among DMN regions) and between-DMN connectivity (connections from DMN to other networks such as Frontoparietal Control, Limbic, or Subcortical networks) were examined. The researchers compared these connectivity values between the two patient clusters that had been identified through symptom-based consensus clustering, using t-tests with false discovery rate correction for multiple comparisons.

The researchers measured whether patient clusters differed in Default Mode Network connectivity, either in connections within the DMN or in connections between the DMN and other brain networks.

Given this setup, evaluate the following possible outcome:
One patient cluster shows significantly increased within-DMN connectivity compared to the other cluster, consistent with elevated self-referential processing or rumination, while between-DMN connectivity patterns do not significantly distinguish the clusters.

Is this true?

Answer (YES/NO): NO